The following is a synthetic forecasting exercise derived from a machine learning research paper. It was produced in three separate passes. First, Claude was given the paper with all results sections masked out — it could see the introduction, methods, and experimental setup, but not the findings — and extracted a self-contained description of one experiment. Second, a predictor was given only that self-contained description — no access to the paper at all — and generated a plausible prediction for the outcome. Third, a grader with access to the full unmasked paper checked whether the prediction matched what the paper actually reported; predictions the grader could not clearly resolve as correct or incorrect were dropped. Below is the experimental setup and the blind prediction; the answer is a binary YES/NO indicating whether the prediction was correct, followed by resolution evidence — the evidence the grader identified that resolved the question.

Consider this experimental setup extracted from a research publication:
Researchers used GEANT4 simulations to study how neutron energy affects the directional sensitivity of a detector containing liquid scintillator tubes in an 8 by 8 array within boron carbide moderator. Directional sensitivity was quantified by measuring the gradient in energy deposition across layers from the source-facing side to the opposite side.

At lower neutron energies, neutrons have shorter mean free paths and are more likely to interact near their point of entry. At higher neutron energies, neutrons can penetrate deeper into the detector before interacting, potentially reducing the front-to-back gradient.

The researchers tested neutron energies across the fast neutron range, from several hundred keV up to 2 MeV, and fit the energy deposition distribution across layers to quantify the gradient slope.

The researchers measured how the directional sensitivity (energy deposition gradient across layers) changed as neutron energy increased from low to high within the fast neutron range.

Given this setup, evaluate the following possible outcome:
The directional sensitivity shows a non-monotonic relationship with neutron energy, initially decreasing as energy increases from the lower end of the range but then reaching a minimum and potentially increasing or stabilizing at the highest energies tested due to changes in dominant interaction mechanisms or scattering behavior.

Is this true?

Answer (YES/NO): NO